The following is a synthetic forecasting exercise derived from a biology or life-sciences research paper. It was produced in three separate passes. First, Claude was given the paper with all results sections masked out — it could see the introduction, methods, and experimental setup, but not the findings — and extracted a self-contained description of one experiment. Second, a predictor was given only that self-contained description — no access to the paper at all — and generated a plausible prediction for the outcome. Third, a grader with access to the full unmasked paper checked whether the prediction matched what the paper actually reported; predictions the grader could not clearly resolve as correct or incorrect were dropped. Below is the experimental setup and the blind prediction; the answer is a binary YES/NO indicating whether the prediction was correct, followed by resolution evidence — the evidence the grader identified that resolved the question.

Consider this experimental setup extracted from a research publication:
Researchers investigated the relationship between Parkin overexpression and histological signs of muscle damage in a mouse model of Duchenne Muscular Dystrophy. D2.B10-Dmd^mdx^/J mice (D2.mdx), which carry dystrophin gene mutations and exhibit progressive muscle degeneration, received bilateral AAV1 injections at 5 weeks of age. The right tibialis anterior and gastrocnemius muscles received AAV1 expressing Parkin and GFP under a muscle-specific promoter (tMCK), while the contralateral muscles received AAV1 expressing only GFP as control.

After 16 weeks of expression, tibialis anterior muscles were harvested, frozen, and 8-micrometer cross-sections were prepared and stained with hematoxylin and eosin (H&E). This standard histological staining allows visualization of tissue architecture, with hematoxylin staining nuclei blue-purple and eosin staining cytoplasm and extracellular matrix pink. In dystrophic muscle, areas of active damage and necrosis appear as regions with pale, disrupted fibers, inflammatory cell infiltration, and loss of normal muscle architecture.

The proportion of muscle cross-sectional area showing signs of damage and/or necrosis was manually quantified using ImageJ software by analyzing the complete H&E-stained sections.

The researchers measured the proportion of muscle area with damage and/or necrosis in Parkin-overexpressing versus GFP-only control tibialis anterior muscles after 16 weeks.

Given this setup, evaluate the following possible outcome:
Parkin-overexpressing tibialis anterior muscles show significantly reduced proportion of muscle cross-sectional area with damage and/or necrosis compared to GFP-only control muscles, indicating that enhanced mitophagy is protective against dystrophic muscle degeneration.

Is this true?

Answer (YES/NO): NO